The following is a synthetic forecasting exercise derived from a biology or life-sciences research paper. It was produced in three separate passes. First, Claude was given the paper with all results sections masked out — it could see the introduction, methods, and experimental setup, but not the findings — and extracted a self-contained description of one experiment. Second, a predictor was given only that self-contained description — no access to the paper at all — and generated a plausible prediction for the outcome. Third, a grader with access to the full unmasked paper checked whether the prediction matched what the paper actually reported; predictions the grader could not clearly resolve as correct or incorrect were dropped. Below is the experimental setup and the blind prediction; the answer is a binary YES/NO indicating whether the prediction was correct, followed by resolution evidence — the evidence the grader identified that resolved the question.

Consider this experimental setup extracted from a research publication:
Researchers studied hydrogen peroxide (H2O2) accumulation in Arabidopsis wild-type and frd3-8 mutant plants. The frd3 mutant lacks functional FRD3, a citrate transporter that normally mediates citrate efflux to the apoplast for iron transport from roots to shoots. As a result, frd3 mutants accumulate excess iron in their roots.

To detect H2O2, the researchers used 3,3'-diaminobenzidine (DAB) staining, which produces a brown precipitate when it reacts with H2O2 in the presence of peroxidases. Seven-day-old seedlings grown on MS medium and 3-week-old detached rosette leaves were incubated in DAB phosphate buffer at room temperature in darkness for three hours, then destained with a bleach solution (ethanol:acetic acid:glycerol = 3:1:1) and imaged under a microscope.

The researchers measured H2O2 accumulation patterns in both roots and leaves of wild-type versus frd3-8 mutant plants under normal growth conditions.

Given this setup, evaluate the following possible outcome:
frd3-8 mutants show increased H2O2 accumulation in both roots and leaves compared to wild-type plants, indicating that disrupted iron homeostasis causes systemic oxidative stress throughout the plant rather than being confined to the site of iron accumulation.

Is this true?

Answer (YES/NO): YES